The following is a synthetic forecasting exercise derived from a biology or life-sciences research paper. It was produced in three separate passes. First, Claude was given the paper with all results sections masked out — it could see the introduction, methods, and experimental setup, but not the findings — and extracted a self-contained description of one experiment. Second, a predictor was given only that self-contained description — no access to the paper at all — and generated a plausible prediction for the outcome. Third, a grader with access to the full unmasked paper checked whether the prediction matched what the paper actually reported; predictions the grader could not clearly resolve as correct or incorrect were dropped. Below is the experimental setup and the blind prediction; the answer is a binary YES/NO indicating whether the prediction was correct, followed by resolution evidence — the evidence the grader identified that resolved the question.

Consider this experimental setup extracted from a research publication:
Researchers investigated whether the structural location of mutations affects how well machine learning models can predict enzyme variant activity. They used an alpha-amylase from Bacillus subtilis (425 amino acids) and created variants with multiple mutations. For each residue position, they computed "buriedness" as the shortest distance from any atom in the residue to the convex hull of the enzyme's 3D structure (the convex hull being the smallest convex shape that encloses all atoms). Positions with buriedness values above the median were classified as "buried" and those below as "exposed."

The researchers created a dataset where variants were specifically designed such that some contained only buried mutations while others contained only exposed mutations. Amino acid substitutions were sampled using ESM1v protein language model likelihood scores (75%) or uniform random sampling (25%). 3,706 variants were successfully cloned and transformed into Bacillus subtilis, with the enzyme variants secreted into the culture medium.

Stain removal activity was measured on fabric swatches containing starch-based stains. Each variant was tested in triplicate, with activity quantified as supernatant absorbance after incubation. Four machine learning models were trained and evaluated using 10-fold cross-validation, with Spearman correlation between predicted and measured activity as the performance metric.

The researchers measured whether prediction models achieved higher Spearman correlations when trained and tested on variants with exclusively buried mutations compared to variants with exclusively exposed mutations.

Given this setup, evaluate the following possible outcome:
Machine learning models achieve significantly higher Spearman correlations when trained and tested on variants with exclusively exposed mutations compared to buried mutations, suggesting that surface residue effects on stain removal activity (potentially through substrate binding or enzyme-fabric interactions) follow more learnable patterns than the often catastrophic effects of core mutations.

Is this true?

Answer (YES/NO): YES